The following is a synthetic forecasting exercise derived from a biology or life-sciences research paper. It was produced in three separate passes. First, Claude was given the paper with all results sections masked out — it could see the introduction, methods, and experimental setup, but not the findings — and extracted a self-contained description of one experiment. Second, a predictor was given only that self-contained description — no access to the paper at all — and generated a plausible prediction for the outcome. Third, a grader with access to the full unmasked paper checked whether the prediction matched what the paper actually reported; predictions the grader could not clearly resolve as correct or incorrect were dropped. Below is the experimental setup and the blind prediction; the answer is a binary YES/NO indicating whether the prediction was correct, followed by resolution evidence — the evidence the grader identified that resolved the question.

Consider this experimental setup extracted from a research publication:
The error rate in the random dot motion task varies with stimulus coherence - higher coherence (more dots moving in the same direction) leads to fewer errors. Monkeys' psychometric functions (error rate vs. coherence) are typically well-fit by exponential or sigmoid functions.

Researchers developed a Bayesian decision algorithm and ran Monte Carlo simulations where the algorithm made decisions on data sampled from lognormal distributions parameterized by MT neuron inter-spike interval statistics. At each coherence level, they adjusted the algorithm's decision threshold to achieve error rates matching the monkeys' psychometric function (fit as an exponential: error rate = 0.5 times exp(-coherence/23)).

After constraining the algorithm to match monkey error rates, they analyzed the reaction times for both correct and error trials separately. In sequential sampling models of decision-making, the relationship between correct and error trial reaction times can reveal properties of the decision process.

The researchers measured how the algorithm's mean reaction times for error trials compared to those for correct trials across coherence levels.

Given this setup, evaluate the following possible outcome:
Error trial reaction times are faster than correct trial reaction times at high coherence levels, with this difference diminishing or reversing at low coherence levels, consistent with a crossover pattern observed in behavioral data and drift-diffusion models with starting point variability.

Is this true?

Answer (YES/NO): NO